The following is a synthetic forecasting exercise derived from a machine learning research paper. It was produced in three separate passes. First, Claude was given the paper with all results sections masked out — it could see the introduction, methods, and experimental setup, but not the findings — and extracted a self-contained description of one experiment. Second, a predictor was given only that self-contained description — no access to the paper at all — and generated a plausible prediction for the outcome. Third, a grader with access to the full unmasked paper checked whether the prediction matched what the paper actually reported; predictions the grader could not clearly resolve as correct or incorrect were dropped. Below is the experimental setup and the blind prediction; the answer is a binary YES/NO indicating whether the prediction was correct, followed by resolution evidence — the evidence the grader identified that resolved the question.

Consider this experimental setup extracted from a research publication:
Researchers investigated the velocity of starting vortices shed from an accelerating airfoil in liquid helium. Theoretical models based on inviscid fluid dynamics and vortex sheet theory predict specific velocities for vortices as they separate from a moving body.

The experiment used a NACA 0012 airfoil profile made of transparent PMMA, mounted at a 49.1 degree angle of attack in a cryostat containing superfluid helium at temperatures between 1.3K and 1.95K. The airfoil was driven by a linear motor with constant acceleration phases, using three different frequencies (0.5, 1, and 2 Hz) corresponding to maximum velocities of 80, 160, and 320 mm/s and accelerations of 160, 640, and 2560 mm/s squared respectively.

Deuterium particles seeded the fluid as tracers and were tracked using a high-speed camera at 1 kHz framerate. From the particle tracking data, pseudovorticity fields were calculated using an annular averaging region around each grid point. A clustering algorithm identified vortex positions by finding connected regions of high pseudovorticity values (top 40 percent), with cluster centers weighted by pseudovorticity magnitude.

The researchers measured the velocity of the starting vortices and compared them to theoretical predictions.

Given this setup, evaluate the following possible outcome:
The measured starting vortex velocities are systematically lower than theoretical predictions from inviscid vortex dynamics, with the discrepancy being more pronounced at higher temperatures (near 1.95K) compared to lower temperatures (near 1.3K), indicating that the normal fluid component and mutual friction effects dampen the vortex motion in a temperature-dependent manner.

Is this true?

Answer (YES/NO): NO